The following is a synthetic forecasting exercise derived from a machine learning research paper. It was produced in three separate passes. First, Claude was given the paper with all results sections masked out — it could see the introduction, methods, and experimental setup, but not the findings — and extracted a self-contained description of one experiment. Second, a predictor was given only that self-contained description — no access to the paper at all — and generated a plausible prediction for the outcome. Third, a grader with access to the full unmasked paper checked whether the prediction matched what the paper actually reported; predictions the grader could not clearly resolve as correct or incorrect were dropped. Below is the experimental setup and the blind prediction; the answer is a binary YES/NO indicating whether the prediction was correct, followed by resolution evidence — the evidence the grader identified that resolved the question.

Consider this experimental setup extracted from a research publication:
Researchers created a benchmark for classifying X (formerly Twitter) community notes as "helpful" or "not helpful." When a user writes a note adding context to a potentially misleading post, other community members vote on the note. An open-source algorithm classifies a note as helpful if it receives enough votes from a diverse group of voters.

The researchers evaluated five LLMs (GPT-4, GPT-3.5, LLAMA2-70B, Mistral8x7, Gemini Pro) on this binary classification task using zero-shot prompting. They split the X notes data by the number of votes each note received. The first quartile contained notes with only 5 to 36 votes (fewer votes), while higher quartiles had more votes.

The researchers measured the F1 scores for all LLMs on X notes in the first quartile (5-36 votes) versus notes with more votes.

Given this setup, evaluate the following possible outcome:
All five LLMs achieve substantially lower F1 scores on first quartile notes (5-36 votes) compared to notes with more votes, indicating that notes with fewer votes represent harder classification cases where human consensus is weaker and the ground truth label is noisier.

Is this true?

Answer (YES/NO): YES